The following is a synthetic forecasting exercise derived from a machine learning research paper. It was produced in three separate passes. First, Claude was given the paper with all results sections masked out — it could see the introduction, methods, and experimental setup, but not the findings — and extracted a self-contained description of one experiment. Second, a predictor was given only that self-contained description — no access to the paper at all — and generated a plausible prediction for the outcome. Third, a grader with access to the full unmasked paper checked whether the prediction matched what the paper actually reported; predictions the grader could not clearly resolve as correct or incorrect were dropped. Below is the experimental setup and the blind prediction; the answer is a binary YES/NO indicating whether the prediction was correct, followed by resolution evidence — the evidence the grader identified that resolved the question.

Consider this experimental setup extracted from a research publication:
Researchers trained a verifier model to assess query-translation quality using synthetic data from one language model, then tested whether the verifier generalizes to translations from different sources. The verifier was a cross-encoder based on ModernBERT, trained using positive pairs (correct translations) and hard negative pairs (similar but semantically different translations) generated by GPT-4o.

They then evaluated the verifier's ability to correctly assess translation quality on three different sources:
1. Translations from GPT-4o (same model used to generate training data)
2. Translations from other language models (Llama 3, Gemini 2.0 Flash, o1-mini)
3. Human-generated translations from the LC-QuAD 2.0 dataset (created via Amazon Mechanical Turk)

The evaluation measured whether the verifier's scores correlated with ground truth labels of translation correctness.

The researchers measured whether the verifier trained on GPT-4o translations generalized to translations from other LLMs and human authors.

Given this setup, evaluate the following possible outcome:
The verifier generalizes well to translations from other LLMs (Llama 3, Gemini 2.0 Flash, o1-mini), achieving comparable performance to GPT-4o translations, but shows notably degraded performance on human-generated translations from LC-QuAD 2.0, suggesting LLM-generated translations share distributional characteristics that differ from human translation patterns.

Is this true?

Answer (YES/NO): NO